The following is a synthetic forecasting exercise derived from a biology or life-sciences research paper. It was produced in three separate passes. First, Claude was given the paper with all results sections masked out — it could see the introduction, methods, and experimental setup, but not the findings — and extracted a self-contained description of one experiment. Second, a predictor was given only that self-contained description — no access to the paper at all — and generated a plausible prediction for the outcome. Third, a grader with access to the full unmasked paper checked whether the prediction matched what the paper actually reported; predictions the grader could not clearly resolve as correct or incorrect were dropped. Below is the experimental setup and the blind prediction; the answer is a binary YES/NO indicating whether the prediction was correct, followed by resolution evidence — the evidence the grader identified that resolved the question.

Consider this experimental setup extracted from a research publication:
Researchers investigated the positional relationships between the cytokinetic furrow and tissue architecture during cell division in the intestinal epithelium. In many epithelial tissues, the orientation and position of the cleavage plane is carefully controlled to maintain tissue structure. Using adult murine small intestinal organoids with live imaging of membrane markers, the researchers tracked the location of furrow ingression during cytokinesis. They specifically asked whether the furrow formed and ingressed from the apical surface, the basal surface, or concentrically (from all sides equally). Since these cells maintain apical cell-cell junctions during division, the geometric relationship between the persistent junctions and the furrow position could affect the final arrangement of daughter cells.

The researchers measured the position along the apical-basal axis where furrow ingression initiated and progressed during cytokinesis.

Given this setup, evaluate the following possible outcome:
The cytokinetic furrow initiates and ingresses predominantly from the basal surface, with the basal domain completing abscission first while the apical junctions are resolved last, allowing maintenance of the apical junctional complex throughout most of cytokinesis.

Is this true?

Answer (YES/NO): YES